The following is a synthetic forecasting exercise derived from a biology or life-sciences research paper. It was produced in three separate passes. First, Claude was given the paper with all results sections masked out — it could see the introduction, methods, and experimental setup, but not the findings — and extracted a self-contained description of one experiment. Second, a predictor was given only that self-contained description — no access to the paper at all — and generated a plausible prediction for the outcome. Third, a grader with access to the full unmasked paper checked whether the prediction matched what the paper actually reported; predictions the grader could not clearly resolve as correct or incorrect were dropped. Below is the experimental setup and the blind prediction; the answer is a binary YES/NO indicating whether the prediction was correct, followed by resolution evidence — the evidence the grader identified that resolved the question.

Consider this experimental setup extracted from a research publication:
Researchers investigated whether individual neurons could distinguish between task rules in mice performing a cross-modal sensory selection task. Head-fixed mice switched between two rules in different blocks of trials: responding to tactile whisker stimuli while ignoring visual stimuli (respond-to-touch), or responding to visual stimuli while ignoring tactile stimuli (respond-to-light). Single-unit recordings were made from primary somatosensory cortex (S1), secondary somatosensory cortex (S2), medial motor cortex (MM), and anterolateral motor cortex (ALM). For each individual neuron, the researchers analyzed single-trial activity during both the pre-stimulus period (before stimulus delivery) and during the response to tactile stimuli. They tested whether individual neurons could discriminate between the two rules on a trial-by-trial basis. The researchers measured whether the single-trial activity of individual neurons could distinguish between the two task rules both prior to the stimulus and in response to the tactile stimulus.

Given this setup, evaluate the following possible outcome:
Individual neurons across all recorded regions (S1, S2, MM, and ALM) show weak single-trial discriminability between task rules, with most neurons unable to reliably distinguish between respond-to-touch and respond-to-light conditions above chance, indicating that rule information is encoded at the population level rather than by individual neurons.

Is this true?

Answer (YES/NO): NO